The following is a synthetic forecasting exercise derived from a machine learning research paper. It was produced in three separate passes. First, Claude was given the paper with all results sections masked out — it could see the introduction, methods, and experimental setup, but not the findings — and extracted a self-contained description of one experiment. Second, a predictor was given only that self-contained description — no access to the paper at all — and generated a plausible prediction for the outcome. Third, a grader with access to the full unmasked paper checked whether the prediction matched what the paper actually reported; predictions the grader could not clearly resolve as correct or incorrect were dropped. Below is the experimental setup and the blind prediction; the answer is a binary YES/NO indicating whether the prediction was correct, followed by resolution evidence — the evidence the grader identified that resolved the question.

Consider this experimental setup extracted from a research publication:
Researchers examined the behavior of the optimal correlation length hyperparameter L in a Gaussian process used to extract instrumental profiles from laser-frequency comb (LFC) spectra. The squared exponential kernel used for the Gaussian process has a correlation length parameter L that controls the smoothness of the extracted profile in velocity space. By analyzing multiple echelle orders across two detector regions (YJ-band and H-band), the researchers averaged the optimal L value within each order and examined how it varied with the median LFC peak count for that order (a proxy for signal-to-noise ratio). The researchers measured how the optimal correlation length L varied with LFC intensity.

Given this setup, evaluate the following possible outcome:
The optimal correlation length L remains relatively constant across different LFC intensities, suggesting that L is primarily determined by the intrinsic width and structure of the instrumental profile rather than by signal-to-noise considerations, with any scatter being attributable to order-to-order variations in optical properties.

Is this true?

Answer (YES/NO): NO